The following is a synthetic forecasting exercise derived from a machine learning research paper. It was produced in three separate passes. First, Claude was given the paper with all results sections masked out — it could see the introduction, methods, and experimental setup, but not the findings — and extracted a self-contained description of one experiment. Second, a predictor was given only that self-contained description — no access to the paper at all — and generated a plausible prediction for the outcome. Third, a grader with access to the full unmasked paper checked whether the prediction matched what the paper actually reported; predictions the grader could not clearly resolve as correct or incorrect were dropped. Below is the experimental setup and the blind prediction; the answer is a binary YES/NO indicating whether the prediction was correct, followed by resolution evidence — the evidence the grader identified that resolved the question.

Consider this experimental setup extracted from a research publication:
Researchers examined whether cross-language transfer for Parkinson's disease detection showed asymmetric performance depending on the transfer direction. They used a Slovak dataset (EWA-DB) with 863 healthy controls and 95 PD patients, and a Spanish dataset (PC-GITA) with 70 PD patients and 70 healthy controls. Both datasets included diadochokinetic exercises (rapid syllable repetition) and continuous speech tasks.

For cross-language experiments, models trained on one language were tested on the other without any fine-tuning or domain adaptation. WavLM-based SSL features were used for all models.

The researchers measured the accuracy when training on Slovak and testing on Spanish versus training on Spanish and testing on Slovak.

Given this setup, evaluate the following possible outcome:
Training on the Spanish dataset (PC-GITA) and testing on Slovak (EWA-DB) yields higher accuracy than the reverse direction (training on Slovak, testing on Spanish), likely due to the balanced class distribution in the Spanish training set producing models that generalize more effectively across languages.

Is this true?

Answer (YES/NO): NO